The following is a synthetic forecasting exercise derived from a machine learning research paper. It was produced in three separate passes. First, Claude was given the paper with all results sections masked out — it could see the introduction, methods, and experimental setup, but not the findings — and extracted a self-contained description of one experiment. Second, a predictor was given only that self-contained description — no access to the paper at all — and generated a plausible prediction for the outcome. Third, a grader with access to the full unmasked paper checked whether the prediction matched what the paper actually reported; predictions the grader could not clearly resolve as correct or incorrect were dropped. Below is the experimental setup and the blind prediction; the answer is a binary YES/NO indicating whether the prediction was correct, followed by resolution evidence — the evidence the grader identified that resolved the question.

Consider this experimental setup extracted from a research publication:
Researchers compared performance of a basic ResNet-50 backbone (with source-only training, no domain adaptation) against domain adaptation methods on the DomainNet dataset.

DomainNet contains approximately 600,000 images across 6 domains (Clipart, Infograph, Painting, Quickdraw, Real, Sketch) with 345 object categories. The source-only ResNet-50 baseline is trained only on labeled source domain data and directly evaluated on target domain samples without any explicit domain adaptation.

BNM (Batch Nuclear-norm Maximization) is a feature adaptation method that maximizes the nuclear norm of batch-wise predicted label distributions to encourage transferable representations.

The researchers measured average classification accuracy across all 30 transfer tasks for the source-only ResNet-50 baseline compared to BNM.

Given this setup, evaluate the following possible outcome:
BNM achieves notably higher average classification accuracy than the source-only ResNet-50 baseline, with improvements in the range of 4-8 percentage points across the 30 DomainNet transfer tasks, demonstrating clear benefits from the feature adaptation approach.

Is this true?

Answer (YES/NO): YES